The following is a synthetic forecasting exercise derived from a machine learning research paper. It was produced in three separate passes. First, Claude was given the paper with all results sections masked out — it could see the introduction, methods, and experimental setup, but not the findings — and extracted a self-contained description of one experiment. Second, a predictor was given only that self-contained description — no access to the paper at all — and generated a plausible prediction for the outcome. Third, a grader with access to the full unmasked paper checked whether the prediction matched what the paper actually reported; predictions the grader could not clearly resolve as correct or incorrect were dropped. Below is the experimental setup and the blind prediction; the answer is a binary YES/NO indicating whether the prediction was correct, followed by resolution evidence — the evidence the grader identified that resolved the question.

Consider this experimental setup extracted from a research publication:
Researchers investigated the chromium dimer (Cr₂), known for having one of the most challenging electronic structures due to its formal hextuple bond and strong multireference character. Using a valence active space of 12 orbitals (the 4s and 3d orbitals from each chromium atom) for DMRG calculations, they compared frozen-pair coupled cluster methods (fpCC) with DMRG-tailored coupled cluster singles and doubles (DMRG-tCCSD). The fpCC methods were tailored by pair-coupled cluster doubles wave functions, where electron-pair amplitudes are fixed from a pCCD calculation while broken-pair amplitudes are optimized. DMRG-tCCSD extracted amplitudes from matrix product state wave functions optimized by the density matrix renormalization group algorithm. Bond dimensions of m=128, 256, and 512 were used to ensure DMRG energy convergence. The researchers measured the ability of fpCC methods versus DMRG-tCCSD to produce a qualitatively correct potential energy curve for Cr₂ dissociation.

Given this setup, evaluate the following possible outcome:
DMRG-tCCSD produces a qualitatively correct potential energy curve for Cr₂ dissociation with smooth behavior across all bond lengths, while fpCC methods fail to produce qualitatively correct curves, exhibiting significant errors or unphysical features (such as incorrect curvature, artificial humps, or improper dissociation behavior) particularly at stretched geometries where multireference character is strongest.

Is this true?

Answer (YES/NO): NO